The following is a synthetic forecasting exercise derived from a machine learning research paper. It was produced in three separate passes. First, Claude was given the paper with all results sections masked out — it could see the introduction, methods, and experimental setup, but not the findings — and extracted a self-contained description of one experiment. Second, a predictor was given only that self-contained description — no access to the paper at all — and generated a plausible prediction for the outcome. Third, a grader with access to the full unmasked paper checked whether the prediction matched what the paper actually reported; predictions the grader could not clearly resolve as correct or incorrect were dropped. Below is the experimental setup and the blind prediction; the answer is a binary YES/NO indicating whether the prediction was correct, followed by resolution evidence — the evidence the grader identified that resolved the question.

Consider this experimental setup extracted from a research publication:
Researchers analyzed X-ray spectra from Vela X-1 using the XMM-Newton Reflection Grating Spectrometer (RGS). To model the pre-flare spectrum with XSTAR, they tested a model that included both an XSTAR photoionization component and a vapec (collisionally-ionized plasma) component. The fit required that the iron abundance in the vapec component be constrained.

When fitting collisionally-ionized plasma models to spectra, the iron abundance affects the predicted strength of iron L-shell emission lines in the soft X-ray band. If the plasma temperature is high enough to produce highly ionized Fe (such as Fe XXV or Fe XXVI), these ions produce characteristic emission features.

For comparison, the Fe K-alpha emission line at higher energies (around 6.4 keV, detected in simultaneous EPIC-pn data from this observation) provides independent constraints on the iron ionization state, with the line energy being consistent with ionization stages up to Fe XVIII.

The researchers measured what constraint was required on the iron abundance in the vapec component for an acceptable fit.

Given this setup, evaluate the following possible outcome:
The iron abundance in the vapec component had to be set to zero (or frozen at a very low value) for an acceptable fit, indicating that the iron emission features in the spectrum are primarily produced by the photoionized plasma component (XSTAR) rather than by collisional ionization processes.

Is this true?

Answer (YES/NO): NO